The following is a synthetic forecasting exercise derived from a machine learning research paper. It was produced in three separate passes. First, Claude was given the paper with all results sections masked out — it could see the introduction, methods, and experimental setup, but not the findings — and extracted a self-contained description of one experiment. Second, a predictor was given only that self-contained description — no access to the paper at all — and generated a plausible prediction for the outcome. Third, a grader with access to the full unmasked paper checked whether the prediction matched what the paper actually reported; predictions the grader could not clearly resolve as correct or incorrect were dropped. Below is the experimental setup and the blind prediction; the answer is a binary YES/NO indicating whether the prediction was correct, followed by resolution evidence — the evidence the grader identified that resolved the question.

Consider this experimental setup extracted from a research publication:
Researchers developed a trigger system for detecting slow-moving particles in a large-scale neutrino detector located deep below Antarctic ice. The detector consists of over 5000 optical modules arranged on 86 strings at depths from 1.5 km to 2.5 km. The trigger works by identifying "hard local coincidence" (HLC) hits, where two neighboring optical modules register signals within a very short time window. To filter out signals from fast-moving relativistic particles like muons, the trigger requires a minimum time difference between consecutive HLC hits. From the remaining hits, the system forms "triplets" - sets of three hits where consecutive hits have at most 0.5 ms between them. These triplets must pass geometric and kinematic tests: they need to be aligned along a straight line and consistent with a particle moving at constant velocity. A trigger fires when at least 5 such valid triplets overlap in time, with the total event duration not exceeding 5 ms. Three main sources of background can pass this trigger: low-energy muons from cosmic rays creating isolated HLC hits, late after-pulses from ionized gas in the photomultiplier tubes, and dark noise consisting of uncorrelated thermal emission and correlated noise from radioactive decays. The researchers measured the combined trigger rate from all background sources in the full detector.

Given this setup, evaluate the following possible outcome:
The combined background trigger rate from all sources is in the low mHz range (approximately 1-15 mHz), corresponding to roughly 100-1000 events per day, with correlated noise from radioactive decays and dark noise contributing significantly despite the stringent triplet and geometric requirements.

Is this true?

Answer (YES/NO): NO